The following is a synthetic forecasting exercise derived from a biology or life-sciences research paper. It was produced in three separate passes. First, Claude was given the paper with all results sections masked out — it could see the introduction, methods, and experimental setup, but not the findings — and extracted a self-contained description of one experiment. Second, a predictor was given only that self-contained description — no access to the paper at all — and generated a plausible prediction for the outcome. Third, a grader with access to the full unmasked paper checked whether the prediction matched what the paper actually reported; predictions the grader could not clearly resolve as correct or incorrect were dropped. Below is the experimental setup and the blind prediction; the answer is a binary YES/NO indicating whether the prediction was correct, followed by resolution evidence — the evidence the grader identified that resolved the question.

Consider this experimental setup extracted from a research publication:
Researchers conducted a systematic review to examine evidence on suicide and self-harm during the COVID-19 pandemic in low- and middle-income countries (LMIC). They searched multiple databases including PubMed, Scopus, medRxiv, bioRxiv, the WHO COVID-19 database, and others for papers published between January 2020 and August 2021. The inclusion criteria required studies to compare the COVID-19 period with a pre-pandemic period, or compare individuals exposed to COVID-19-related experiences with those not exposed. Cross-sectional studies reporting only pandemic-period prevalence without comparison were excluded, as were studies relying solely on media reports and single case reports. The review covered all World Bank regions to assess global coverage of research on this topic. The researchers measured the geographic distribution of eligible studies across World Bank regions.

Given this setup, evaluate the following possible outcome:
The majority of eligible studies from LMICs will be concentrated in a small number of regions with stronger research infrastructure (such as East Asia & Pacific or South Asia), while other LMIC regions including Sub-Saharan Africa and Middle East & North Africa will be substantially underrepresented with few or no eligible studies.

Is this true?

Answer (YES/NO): YES